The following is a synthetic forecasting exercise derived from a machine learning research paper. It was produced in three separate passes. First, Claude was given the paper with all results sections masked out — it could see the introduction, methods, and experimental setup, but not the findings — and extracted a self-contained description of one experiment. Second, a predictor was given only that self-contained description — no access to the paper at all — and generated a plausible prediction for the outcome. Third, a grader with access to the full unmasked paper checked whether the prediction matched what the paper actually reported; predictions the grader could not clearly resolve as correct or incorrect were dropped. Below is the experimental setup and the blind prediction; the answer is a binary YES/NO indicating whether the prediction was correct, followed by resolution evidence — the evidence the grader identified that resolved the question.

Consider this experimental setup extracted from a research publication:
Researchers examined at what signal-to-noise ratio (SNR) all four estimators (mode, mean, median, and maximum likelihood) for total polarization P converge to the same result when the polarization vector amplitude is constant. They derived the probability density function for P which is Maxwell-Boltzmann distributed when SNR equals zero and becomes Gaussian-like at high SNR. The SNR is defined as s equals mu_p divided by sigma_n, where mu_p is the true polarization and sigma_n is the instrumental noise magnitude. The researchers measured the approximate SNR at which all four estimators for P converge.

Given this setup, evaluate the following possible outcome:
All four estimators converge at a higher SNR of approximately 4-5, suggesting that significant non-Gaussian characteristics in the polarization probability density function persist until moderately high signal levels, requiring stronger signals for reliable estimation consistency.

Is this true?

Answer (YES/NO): NO